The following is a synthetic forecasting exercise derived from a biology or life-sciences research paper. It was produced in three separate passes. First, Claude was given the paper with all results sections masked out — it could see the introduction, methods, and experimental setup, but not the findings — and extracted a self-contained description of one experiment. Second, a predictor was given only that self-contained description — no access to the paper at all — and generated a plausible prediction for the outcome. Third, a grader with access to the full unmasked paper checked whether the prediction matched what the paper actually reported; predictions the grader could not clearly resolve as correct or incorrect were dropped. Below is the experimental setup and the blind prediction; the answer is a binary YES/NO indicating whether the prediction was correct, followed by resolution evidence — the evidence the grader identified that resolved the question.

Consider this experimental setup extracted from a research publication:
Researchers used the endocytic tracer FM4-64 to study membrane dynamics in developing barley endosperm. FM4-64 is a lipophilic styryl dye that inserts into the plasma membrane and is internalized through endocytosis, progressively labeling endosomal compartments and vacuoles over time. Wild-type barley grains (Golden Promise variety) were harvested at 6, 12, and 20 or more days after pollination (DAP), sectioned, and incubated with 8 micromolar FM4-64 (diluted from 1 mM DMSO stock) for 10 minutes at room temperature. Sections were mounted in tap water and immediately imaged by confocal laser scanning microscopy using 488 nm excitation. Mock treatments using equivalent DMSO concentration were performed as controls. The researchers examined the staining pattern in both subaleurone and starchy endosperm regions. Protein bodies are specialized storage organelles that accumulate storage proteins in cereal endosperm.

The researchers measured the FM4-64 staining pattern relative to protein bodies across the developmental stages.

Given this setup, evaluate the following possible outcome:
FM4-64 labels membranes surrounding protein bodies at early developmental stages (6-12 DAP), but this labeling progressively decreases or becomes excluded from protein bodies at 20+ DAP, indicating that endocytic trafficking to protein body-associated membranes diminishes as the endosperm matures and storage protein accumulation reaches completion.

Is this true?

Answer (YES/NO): NO